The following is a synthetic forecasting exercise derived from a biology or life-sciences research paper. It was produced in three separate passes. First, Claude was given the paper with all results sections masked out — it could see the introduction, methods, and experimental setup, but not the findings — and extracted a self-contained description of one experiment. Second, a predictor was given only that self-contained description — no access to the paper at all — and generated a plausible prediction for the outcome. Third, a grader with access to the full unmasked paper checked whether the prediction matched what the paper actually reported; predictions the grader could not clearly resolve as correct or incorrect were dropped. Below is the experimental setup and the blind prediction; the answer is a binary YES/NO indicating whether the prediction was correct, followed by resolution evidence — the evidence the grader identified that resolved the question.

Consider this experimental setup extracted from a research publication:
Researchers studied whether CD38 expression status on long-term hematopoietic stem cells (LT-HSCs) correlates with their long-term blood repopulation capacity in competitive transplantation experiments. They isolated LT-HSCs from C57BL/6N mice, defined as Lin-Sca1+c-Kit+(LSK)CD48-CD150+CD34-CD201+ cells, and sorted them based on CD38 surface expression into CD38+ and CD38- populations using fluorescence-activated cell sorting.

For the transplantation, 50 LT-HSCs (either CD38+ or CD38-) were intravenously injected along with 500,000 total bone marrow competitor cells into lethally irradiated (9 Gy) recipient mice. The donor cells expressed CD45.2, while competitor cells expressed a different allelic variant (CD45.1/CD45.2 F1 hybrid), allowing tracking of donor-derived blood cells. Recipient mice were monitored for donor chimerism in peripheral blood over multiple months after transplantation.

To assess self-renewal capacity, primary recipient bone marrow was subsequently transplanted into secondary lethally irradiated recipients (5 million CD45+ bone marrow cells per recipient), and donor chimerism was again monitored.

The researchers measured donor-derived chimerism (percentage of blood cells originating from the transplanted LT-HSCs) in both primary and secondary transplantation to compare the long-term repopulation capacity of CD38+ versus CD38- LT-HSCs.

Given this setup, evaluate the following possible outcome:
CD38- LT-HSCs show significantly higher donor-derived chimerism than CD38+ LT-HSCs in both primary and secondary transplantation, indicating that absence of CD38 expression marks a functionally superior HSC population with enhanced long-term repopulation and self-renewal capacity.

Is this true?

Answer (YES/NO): NO